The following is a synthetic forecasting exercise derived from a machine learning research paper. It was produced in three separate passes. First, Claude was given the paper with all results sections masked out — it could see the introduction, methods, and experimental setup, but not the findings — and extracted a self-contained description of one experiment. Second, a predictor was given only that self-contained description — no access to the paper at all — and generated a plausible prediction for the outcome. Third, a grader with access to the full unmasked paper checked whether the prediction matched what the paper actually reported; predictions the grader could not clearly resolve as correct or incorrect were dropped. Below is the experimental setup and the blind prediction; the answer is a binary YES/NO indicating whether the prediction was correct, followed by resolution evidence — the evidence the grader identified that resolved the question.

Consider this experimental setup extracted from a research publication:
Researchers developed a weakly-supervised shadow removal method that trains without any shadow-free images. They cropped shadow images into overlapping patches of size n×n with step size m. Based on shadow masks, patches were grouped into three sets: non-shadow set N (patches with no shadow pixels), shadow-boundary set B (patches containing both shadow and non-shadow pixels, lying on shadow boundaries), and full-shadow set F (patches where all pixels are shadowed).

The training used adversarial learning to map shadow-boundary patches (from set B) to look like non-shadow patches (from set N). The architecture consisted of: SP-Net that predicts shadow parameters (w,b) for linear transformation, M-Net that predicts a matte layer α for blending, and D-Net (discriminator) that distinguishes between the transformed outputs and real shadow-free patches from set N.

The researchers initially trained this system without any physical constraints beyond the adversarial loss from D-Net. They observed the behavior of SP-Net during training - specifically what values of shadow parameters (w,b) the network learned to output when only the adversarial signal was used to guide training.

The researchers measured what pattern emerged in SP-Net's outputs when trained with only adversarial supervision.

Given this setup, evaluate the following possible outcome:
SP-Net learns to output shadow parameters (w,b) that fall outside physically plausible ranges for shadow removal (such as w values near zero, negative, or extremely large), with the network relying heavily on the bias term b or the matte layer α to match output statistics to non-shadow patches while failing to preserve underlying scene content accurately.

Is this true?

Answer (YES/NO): NO